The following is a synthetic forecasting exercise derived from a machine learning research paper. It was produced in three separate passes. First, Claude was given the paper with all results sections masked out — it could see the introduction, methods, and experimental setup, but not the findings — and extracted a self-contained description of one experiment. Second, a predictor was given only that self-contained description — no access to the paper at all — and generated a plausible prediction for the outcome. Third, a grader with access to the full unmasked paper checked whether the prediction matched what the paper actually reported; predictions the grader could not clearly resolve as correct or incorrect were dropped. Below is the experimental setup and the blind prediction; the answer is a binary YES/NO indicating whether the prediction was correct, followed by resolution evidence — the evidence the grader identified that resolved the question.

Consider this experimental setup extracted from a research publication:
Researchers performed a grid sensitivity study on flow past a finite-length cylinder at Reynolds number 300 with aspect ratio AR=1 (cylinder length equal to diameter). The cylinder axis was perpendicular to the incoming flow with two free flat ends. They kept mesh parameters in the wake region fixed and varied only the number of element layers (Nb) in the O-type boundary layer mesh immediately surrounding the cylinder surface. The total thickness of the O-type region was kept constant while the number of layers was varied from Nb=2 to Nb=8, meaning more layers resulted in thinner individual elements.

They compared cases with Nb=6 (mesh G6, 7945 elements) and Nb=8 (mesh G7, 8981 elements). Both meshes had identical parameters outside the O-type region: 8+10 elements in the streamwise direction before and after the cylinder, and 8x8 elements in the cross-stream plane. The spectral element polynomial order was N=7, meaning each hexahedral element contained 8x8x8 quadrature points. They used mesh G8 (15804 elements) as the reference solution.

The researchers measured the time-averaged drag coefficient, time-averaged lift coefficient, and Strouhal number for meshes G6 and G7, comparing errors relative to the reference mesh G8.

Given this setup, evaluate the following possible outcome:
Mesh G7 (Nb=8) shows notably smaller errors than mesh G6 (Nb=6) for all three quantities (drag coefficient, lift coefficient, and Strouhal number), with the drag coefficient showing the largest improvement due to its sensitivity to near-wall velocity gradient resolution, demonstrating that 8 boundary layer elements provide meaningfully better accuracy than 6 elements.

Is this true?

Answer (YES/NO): NO